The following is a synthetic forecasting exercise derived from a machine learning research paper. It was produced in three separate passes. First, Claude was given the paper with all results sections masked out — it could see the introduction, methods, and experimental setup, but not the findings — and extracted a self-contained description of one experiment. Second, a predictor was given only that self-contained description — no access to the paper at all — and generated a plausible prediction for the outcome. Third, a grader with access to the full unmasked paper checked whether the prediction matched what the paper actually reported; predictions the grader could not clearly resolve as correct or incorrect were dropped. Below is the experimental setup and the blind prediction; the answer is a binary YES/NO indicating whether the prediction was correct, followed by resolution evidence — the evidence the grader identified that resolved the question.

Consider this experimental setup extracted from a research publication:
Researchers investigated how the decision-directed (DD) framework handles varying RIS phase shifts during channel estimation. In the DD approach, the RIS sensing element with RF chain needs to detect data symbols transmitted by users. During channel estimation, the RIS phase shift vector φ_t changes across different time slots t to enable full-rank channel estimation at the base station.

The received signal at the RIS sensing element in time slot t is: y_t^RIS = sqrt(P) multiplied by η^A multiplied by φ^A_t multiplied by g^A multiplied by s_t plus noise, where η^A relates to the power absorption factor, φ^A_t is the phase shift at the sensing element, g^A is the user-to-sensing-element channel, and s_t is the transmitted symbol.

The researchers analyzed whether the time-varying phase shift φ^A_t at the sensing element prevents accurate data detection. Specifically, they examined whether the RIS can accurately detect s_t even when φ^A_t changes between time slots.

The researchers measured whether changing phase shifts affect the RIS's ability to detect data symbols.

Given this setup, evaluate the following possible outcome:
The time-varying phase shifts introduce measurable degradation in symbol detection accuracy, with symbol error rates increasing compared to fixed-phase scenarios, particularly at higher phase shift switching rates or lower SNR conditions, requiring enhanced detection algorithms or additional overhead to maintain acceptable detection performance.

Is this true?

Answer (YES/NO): NO